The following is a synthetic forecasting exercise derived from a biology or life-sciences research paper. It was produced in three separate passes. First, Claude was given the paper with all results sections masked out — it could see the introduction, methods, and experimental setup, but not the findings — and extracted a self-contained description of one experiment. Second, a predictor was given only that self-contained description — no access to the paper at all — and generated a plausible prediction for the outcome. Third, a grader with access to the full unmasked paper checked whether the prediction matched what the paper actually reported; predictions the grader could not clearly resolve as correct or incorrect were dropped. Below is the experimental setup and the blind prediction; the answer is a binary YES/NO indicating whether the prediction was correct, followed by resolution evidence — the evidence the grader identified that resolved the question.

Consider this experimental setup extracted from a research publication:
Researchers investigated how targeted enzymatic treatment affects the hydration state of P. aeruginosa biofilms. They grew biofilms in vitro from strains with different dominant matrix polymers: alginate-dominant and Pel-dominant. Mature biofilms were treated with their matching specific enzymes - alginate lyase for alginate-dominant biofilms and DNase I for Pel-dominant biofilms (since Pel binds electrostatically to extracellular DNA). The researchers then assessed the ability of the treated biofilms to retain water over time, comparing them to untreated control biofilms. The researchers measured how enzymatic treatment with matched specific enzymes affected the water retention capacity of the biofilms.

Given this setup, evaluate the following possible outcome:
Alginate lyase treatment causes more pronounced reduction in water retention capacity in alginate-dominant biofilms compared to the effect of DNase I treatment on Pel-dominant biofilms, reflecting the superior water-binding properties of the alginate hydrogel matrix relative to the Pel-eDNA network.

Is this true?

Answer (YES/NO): YES